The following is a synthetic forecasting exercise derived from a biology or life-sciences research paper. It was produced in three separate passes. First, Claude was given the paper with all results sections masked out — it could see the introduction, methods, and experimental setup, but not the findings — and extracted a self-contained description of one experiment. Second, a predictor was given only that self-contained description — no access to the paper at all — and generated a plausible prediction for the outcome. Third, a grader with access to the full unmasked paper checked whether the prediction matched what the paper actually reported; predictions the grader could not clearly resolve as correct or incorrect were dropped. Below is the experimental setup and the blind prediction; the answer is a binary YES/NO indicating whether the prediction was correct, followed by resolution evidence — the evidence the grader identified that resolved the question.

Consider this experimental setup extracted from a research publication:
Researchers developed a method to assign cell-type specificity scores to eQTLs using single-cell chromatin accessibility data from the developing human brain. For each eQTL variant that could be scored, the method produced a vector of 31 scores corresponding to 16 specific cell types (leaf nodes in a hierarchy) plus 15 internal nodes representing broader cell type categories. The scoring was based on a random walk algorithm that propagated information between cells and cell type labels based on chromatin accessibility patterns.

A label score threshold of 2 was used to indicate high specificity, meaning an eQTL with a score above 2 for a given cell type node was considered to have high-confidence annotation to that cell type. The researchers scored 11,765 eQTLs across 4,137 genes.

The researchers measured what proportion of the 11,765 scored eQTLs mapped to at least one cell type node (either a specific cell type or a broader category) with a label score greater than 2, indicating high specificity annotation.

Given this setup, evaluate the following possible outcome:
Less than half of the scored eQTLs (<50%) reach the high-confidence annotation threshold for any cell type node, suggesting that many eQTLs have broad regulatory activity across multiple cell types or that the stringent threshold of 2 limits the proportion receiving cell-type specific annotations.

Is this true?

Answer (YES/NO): NO